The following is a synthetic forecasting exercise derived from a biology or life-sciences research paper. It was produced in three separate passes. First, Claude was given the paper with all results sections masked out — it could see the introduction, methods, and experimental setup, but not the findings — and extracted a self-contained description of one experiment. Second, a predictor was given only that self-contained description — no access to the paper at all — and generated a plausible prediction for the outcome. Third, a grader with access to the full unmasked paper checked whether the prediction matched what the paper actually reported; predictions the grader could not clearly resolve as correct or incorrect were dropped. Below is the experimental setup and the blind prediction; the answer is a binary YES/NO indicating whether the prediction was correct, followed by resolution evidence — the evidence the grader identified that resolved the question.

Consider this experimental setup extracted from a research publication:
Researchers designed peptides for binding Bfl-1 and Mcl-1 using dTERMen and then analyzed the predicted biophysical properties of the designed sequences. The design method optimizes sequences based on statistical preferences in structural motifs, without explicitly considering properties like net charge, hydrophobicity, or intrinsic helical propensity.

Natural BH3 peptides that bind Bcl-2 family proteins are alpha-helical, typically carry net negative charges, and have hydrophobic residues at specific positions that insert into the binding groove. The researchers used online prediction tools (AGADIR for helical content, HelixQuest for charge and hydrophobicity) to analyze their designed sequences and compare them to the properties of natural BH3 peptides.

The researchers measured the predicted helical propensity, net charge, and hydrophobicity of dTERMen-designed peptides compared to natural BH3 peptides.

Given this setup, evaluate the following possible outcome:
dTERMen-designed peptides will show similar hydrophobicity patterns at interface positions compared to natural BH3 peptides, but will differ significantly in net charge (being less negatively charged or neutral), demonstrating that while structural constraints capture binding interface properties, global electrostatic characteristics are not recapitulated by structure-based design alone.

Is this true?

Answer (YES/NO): NO